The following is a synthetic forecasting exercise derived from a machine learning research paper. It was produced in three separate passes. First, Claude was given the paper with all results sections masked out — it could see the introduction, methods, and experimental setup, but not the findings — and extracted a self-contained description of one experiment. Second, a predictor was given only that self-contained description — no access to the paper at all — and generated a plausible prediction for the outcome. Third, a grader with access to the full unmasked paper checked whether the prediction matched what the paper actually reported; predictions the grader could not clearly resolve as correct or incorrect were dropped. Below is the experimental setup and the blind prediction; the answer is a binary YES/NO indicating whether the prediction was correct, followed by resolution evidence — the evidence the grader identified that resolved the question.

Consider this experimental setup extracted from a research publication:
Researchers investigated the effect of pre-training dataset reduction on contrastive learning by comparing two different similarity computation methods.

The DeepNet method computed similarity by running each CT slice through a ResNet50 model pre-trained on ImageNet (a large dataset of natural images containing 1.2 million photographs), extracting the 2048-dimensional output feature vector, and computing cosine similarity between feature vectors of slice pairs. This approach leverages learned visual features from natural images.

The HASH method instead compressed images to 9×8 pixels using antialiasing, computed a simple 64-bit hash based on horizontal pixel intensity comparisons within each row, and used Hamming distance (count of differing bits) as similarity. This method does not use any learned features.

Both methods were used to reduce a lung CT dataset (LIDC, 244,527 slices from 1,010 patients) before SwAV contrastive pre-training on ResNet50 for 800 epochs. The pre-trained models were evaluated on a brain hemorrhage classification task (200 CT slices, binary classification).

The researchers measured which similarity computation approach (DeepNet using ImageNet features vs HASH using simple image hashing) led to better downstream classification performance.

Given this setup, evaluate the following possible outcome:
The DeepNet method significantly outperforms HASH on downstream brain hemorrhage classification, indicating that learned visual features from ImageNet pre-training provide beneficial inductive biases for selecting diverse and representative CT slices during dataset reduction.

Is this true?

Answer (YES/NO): NO